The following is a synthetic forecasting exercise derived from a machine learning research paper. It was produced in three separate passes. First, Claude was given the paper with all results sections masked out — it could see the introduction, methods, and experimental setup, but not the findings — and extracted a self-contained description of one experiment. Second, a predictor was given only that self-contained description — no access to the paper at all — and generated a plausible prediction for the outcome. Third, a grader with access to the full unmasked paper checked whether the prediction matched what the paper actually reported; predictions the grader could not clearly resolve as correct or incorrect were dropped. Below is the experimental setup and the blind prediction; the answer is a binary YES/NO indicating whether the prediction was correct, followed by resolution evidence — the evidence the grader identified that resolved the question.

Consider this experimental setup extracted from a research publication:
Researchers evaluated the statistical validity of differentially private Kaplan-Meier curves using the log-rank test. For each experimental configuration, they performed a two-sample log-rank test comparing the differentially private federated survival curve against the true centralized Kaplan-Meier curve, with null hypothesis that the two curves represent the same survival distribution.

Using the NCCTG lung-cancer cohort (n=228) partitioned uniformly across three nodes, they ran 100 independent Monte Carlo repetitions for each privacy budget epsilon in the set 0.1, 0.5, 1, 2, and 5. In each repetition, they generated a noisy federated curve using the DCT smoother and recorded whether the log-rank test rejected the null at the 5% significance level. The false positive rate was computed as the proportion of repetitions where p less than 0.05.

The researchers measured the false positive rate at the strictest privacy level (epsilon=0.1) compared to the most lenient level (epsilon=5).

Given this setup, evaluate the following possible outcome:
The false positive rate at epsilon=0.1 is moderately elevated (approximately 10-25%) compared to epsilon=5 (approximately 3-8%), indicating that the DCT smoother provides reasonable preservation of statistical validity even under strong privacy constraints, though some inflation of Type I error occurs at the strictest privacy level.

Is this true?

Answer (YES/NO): NO